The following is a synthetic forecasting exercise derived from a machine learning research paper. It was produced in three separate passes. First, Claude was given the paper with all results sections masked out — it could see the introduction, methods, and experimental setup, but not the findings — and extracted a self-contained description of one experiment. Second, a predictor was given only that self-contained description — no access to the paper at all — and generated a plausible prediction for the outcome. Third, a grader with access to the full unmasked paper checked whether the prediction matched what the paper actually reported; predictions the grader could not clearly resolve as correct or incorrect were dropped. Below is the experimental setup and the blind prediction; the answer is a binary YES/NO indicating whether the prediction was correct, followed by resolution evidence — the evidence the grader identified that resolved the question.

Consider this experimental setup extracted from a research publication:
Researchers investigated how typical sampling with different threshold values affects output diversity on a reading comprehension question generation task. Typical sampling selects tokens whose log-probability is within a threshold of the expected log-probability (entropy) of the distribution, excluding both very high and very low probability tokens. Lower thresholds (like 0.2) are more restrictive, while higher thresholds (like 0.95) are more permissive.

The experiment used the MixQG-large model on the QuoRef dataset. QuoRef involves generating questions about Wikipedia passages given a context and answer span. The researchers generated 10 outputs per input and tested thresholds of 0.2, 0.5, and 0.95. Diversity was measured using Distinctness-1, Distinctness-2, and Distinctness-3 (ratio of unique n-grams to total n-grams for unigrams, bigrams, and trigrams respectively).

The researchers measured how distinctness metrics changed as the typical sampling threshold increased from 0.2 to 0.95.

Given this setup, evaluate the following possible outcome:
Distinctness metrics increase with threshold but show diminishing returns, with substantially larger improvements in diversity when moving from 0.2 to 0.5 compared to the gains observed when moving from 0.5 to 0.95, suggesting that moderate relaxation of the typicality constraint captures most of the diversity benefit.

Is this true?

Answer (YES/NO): NO